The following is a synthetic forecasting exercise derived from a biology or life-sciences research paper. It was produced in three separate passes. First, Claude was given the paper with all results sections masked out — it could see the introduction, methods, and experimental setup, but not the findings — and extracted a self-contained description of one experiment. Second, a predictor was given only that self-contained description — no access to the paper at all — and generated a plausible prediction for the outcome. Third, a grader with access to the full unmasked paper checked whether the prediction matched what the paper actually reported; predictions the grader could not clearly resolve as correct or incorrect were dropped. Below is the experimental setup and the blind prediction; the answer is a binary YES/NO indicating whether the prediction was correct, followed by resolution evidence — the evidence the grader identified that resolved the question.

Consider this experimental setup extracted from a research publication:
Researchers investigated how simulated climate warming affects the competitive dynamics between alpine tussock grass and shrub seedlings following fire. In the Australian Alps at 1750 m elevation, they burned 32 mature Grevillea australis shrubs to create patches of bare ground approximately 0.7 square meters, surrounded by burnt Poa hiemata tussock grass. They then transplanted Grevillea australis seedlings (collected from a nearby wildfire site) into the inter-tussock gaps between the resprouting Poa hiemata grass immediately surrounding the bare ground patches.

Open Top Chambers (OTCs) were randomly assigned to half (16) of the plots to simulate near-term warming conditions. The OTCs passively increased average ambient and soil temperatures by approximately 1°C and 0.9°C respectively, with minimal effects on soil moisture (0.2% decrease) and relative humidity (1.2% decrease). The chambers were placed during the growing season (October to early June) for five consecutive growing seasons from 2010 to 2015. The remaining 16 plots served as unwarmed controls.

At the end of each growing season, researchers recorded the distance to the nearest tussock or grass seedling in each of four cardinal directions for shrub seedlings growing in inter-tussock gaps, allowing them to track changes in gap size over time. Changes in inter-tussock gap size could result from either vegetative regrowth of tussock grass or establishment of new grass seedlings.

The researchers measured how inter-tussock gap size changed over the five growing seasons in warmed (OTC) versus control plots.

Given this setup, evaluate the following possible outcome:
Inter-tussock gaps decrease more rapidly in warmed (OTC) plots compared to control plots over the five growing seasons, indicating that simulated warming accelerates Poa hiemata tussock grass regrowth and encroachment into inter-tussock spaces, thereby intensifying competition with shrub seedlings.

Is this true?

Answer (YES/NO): NO